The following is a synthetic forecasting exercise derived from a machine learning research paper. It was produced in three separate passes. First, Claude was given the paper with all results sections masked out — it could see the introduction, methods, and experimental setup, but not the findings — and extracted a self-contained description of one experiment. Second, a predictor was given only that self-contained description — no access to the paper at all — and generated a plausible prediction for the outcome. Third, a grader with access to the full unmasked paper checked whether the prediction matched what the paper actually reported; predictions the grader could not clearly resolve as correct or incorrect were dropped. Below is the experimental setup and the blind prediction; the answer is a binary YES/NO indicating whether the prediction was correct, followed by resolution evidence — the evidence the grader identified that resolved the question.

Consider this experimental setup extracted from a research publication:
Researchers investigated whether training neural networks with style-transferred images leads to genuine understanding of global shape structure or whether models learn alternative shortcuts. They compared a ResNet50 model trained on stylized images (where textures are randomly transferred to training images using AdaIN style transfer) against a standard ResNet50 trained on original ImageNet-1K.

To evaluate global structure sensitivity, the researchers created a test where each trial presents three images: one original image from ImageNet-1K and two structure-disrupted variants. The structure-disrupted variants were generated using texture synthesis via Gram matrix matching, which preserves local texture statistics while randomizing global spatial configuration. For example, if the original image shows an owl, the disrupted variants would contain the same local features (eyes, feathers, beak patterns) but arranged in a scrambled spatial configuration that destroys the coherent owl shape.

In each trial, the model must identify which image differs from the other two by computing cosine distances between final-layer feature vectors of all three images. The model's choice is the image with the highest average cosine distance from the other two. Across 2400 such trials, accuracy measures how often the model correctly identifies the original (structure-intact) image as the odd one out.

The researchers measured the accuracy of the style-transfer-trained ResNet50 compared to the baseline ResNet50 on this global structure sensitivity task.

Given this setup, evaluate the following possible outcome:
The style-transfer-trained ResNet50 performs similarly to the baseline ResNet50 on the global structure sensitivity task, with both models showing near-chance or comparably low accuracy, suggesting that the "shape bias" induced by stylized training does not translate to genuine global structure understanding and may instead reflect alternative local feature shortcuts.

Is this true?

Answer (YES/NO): NO